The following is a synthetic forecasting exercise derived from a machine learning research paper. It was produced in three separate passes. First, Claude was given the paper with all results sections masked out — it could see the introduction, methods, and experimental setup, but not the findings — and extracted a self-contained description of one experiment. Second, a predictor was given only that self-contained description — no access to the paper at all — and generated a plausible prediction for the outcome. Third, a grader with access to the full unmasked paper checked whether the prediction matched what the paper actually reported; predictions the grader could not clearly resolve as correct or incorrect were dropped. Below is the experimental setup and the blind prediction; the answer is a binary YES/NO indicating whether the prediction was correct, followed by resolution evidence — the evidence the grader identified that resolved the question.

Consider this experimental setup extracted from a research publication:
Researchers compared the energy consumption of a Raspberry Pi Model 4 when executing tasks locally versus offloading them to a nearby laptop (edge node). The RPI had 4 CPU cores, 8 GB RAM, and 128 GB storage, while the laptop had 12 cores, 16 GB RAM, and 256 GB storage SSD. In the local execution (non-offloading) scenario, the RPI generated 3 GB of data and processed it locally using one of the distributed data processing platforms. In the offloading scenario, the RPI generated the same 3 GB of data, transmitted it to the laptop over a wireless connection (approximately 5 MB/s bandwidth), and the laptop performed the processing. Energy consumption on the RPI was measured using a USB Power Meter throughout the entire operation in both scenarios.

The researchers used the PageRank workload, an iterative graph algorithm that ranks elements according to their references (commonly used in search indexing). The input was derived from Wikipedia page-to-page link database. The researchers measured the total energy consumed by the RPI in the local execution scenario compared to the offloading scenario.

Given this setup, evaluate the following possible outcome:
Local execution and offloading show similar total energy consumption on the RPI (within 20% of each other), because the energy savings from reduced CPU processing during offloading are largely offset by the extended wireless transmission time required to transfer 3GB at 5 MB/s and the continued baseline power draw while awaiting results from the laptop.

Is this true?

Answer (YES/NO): NO